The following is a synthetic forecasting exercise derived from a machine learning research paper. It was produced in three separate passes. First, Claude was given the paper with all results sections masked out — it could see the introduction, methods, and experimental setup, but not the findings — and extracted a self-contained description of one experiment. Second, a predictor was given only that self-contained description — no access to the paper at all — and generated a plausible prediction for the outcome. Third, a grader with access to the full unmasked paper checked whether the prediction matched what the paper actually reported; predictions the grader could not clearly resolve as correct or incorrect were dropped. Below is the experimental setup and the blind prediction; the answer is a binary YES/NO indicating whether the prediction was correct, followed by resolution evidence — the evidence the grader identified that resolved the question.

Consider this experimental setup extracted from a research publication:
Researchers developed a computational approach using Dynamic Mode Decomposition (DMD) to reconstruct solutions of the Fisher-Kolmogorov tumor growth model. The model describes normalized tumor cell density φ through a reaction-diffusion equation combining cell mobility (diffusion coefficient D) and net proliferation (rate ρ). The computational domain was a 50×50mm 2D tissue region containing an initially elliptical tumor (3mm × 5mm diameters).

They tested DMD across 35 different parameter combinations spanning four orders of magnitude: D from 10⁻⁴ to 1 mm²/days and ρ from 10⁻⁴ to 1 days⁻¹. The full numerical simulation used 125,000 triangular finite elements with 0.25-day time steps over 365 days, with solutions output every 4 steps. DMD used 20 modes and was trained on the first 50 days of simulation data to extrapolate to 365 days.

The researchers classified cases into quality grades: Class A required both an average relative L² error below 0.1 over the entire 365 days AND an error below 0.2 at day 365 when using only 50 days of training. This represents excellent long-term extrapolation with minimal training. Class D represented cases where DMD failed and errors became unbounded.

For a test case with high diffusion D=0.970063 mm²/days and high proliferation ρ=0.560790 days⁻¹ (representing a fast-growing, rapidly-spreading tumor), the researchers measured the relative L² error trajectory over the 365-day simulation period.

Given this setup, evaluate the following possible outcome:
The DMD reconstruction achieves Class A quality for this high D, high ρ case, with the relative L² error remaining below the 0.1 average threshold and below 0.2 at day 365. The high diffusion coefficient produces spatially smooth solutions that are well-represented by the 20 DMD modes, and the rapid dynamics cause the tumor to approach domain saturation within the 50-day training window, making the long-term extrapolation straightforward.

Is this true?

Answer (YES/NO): NO